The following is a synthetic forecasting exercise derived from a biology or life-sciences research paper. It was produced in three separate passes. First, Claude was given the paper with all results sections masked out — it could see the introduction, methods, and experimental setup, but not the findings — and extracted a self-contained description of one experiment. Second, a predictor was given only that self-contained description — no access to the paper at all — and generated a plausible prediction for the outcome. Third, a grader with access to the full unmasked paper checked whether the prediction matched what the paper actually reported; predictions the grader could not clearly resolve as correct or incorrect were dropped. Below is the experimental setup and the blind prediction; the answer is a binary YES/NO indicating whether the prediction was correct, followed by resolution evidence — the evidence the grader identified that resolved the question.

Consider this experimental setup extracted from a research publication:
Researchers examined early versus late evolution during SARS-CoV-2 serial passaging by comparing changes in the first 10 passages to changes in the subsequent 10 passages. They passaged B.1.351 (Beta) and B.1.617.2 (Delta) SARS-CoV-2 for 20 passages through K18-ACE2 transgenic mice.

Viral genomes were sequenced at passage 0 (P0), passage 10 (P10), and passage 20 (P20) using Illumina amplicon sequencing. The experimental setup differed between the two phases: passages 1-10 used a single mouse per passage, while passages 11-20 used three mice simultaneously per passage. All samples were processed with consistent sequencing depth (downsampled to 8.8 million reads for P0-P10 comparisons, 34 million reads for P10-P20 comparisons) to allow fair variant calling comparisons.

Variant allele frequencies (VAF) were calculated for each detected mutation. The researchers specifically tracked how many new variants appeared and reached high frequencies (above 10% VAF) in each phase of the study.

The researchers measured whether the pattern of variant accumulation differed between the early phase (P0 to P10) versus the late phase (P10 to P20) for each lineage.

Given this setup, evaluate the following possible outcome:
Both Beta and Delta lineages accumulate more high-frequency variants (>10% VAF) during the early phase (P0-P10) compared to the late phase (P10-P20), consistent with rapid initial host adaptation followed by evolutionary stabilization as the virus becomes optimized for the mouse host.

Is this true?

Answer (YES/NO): NO